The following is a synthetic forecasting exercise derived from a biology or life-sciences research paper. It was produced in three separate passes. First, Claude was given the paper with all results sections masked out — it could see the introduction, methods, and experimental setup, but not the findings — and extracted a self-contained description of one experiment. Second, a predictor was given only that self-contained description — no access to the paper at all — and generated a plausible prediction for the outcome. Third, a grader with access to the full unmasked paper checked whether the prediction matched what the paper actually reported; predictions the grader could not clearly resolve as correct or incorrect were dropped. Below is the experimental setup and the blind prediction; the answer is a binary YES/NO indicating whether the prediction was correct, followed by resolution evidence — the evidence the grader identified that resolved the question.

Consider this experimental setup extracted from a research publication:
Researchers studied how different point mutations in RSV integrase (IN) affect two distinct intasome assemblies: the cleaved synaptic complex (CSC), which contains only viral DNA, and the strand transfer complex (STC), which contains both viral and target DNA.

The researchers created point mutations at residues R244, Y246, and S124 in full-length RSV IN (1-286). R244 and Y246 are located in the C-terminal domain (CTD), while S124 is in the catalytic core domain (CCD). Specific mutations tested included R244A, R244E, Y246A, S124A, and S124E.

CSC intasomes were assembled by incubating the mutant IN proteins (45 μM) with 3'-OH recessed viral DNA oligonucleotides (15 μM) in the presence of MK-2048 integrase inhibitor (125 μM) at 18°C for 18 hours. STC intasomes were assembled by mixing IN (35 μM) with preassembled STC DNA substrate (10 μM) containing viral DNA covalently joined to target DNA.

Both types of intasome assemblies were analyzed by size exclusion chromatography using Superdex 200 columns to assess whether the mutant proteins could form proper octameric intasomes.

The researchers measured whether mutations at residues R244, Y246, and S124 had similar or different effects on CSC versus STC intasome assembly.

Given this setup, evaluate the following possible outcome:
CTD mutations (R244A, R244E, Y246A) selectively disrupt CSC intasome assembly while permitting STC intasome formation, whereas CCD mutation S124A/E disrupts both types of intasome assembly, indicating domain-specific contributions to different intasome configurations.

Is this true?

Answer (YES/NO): NO